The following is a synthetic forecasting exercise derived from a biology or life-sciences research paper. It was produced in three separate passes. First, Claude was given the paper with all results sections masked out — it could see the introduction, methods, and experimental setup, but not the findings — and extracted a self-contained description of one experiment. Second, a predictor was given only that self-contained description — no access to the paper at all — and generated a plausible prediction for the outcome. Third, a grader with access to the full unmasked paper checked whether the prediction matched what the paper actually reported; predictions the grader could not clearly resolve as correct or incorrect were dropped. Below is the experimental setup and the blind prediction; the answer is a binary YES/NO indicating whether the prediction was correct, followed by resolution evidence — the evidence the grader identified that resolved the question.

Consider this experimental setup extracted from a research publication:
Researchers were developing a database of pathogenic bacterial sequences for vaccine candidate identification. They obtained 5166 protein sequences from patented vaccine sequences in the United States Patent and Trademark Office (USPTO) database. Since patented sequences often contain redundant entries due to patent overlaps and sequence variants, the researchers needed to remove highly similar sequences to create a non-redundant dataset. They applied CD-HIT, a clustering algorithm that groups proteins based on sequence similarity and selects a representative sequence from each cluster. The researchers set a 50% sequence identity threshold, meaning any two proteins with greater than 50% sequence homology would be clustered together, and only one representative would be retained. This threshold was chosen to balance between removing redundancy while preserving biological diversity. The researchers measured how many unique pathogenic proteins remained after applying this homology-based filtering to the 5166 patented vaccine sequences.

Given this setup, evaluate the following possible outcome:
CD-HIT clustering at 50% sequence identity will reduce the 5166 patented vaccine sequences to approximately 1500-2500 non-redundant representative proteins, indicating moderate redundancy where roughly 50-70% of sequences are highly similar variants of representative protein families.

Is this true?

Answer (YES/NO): YES